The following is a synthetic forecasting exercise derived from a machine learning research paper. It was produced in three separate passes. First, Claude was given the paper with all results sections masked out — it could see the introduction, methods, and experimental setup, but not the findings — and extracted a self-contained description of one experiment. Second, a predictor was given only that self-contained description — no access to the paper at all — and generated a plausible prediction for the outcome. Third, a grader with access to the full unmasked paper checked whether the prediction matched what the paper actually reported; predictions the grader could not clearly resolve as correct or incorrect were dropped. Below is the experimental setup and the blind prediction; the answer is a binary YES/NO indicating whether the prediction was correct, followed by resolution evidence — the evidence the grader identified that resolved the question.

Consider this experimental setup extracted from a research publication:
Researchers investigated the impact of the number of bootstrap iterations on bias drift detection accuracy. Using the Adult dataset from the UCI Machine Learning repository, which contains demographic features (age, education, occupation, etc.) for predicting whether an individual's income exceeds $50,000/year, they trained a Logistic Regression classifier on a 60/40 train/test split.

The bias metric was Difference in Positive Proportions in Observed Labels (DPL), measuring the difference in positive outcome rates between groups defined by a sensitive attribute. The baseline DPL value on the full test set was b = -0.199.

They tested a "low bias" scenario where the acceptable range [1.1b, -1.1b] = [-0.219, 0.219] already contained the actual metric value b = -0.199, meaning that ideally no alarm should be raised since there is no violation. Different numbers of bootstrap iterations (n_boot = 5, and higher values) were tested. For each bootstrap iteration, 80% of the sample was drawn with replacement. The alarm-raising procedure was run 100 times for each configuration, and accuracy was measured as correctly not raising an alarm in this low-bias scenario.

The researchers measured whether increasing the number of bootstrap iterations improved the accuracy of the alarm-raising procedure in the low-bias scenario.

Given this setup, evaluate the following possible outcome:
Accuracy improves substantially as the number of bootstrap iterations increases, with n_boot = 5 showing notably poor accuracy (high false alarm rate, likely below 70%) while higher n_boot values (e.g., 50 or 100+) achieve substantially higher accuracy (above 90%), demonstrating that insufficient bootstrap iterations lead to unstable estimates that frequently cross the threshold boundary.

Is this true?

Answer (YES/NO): NO